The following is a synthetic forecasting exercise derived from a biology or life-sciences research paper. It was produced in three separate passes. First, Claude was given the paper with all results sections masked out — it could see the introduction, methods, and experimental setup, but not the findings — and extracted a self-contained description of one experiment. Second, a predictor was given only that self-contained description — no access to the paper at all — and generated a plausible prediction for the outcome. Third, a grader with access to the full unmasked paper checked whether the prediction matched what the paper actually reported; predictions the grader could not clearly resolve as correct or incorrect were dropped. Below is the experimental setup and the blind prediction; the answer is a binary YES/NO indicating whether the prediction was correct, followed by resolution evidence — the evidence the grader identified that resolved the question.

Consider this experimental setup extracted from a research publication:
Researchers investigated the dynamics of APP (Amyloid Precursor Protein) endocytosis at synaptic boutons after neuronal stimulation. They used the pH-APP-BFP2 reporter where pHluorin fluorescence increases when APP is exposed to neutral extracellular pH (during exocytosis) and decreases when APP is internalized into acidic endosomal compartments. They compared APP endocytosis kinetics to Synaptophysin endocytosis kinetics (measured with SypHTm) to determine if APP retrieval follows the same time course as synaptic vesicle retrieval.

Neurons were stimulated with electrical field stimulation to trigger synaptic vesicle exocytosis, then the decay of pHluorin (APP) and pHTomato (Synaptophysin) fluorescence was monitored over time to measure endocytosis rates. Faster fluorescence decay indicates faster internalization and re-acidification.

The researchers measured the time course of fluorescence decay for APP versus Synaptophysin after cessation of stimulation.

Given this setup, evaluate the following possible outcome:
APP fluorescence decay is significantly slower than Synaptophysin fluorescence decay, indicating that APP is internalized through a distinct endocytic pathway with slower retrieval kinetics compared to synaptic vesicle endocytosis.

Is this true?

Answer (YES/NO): YES